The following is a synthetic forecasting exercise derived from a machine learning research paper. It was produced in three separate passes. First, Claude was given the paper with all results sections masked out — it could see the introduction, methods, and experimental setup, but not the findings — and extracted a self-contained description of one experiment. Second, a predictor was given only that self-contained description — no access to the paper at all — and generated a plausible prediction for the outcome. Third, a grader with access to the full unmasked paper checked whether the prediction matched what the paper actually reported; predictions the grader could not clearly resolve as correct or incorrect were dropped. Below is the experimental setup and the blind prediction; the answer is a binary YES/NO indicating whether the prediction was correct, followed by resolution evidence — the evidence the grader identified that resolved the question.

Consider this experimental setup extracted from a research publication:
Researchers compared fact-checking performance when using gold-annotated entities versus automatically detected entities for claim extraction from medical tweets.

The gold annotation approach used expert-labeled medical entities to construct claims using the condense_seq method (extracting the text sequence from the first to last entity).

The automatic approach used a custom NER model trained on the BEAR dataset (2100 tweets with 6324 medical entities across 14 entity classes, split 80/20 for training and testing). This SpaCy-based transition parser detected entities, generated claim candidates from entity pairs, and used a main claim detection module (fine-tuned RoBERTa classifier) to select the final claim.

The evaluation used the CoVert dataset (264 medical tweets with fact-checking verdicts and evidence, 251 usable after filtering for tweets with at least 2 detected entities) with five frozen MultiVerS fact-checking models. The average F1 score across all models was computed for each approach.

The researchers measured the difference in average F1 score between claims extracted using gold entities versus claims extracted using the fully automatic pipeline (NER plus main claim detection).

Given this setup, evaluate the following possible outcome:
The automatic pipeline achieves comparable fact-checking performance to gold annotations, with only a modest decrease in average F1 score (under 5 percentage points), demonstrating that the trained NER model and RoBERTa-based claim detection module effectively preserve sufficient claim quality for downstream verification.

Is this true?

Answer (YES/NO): NO